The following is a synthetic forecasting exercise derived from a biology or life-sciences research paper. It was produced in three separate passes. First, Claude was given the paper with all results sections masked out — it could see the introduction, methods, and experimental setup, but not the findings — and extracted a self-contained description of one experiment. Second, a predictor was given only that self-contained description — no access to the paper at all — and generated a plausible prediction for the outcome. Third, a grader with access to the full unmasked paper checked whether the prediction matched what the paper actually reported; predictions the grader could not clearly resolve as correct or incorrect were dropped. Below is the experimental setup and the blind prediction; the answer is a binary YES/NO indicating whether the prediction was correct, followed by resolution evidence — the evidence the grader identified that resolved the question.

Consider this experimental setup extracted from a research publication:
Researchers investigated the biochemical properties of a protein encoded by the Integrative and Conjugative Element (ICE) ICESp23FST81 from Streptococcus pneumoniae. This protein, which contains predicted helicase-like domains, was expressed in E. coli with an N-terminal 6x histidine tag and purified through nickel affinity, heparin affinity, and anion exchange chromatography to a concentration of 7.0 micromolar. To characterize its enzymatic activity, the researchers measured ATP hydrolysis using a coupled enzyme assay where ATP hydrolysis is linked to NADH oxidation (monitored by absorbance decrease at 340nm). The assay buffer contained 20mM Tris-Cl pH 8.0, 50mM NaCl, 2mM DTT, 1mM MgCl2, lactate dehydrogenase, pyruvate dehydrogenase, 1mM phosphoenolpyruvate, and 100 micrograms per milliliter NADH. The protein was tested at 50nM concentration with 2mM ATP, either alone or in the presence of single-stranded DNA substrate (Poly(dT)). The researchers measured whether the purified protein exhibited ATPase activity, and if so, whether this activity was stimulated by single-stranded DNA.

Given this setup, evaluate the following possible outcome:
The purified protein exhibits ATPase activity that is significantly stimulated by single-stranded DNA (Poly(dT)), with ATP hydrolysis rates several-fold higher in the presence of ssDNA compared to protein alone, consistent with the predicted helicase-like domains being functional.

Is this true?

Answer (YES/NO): YES